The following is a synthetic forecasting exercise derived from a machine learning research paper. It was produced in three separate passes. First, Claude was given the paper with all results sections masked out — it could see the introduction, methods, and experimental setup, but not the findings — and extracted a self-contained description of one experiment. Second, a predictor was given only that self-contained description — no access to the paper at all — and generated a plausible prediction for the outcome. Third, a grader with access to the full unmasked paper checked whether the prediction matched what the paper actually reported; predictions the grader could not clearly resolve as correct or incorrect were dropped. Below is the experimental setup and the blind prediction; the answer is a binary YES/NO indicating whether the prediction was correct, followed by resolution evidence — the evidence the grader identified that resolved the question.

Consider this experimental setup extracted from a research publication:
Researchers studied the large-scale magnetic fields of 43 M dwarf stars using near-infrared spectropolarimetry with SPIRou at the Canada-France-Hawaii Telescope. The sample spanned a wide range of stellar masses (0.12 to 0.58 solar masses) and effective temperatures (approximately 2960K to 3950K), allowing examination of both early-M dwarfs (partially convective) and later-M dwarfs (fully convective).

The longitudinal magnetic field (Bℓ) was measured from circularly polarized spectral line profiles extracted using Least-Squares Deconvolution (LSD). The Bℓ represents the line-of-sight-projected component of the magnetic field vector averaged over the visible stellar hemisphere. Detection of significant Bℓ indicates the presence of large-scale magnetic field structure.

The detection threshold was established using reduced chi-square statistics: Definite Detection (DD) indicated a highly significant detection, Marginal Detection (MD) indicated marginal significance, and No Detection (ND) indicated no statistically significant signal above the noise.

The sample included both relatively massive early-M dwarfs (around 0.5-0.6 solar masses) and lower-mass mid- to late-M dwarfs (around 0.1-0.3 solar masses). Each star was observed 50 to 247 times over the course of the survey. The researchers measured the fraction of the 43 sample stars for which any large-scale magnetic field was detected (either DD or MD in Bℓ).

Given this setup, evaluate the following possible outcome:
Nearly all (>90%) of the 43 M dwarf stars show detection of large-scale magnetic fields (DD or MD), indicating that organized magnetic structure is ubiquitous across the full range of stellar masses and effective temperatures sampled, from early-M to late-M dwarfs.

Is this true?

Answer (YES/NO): YES